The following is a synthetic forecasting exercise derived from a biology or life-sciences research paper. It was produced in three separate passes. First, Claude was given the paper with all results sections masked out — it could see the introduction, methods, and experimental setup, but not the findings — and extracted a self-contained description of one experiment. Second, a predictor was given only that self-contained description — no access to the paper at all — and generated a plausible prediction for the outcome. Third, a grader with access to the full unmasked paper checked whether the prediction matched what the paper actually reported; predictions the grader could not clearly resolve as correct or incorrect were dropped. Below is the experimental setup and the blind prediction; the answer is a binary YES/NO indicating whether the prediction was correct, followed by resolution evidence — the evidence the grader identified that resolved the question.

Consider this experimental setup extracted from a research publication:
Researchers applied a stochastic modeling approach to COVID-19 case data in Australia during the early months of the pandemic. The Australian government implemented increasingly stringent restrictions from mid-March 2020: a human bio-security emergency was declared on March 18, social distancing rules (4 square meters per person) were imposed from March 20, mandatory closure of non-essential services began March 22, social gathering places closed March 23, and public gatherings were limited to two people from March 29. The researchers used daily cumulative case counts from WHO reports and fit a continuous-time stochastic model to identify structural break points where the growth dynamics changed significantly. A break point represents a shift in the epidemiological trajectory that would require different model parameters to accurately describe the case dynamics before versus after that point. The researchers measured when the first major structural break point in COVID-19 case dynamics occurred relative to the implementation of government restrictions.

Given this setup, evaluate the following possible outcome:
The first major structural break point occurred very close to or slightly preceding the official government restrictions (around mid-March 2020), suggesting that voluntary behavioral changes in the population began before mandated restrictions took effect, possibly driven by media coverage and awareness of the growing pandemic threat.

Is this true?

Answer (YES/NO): NO